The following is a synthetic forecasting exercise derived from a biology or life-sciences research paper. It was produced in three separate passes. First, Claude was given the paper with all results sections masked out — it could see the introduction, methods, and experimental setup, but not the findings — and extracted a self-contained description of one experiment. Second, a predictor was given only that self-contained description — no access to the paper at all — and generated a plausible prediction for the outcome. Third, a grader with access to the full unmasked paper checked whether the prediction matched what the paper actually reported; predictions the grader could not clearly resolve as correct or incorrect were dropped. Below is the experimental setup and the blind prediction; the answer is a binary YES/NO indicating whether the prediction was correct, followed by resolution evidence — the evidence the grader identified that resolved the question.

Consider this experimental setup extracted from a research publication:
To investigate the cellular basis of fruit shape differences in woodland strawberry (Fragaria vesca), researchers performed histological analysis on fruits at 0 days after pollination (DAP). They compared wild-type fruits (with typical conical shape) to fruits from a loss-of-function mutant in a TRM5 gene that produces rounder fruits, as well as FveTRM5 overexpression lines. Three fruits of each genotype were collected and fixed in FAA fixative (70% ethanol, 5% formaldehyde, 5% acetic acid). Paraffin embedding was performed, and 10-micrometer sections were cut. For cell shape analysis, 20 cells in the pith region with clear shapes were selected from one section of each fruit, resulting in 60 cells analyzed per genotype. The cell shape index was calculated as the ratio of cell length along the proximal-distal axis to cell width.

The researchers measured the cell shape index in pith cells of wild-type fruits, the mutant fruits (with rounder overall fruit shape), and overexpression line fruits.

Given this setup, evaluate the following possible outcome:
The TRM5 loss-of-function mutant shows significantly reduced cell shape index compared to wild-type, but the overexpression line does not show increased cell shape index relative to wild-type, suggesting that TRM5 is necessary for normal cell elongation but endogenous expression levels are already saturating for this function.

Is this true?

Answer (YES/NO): NO